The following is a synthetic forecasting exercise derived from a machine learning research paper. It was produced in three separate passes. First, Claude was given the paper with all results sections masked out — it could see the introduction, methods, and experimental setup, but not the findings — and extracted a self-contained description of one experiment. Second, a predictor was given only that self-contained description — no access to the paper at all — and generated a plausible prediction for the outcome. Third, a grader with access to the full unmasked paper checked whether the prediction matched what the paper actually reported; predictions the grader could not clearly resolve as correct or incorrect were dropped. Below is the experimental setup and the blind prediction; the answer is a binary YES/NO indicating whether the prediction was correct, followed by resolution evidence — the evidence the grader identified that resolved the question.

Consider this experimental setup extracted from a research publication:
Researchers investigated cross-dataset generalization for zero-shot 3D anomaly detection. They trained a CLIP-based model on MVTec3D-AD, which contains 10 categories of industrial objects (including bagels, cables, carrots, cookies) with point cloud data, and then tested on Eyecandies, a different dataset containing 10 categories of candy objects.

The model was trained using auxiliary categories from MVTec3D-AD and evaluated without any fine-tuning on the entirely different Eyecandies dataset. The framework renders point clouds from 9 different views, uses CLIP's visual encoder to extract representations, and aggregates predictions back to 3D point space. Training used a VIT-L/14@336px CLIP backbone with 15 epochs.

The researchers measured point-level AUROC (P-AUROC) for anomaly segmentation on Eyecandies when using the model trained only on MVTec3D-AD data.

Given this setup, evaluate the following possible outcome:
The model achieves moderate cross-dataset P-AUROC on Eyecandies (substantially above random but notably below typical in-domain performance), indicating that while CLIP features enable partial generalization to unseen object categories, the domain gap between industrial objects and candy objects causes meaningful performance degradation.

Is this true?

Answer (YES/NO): NO